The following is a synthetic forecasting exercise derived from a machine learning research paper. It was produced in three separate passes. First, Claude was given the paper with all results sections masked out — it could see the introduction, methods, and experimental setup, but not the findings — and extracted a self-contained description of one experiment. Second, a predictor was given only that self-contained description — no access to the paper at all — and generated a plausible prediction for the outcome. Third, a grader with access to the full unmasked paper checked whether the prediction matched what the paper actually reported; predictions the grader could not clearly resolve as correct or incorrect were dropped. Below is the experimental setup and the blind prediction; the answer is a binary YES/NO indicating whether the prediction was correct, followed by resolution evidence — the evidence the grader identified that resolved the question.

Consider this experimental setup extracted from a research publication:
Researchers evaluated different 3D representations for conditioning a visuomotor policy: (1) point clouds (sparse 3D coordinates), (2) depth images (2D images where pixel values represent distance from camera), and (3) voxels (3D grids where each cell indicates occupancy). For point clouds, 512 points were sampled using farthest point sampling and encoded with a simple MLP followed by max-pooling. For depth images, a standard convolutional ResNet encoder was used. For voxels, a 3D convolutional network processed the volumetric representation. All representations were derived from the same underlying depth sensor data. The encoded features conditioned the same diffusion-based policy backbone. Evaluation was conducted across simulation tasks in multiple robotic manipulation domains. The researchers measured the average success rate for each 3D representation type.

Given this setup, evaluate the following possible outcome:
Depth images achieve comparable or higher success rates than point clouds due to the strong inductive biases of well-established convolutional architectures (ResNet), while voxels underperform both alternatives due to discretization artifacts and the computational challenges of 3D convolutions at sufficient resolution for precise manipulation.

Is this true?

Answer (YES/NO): NO